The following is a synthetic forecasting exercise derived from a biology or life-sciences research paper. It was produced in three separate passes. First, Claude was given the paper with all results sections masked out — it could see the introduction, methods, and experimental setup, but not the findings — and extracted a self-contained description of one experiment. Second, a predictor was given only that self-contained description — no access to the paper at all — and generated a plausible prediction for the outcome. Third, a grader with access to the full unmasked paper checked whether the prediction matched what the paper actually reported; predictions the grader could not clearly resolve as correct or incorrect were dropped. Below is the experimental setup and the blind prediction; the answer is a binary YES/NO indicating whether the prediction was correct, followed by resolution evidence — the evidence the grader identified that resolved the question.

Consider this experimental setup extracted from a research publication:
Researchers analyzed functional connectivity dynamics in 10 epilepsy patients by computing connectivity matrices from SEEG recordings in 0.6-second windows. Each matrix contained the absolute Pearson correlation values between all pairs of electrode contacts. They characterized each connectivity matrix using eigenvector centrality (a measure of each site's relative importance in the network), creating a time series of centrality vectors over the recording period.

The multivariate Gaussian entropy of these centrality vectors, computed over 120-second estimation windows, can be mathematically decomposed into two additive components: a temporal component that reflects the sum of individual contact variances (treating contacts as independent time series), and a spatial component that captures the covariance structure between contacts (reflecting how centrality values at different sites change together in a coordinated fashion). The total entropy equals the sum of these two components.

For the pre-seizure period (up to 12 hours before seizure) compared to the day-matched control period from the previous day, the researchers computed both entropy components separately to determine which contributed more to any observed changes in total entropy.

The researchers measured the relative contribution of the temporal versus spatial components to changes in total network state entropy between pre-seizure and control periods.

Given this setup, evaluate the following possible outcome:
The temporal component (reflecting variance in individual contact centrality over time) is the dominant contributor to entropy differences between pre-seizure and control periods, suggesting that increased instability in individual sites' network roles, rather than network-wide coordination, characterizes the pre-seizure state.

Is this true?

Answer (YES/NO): NO